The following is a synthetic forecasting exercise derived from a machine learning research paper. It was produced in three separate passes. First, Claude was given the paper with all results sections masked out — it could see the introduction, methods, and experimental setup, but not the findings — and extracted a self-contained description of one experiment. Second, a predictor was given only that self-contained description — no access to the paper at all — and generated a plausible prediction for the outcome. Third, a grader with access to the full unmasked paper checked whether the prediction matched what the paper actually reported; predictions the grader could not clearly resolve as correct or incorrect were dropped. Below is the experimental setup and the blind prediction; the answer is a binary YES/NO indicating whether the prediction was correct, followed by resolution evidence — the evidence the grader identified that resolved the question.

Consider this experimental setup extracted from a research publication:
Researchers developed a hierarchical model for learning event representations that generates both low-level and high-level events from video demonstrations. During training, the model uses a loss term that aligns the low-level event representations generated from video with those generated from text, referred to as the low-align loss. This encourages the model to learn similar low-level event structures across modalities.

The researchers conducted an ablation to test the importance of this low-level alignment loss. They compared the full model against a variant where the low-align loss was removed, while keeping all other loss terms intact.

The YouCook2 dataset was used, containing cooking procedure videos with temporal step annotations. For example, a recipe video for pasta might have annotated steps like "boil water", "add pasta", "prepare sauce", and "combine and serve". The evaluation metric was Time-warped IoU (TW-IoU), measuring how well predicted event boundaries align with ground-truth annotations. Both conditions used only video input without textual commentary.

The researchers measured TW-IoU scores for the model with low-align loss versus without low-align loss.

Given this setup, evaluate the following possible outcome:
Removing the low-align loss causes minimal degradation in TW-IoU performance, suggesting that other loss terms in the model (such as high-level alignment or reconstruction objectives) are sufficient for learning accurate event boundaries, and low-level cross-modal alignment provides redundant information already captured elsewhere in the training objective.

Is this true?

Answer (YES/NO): NO